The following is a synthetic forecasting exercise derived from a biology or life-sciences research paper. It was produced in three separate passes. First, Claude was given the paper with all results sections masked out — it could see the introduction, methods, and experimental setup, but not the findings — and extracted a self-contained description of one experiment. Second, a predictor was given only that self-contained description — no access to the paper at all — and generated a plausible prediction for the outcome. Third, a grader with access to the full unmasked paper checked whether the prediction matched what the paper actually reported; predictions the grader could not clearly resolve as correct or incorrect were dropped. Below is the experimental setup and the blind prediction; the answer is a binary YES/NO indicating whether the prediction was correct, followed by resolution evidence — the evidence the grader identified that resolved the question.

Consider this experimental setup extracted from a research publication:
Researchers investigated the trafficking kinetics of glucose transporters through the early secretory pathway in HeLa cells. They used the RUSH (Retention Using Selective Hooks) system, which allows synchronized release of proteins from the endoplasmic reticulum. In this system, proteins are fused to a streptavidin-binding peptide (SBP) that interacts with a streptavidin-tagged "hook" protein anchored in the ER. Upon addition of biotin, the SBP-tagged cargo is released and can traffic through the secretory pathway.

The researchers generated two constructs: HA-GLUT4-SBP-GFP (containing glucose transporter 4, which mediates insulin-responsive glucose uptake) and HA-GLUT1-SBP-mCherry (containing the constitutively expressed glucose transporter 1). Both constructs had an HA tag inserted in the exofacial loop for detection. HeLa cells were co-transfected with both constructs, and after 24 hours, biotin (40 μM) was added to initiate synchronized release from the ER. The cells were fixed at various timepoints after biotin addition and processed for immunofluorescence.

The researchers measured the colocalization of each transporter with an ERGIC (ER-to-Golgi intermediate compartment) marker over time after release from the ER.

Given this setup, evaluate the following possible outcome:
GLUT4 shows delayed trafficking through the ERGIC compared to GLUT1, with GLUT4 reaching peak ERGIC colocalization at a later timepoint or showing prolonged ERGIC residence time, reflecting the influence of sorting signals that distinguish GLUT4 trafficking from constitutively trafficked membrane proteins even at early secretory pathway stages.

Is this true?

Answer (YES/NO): YES